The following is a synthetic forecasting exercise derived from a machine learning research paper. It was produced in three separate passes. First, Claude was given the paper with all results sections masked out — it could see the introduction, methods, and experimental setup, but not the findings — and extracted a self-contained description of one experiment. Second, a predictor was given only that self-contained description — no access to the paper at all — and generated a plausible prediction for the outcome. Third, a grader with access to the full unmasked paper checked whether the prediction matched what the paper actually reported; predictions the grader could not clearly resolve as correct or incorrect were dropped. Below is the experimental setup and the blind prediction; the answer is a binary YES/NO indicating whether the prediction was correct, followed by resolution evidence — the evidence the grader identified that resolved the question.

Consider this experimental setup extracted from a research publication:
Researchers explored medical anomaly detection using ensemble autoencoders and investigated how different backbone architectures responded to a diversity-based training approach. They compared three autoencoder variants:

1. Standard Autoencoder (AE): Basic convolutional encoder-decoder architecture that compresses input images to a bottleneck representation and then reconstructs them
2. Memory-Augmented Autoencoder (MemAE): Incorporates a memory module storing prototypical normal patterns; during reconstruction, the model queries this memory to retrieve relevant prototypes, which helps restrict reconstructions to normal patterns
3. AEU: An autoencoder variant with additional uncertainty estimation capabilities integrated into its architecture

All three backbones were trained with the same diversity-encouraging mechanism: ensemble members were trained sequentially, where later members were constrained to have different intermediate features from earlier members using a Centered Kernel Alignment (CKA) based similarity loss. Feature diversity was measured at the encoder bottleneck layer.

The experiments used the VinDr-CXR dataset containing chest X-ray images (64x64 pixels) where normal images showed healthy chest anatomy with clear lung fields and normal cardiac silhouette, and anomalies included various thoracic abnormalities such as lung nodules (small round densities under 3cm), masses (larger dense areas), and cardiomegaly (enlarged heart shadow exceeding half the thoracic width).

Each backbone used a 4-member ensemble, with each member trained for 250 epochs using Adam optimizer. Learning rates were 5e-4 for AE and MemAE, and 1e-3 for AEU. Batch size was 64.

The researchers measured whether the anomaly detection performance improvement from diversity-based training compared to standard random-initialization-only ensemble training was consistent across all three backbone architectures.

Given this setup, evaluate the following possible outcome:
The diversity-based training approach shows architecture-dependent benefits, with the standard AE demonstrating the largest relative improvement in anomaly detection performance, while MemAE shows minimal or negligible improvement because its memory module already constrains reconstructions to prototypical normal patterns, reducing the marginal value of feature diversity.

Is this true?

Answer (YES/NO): NO